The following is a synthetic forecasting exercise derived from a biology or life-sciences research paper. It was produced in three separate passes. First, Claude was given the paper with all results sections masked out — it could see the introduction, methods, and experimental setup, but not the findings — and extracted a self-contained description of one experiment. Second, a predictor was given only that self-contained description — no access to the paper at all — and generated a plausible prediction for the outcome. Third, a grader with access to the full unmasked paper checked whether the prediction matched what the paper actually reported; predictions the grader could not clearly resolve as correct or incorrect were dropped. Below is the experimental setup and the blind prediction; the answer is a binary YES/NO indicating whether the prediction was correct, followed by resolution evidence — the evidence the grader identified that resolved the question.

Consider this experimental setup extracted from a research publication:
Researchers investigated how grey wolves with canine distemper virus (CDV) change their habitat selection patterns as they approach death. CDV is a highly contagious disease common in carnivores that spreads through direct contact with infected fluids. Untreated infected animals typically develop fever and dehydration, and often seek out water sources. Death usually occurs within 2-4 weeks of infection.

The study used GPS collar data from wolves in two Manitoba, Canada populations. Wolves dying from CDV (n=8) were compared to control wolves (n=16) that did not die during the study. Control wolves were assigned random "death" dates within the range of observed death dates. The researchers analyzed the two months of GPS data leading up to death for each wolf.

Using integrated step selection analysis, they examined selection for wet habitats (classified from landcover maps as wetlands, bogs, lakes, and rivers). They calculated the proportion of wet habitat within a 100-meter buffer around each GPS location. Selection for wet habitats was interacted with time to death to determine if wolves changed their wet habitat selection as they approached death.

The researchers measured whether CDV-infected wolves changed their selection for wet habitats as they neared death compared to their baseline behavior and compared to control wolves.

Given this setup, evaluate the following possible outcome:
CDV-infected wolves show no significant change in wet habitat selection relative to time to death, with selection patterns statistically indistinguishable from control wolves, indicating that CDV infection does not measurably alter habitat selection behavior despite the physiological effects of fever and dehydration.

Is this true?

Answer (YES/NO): NO